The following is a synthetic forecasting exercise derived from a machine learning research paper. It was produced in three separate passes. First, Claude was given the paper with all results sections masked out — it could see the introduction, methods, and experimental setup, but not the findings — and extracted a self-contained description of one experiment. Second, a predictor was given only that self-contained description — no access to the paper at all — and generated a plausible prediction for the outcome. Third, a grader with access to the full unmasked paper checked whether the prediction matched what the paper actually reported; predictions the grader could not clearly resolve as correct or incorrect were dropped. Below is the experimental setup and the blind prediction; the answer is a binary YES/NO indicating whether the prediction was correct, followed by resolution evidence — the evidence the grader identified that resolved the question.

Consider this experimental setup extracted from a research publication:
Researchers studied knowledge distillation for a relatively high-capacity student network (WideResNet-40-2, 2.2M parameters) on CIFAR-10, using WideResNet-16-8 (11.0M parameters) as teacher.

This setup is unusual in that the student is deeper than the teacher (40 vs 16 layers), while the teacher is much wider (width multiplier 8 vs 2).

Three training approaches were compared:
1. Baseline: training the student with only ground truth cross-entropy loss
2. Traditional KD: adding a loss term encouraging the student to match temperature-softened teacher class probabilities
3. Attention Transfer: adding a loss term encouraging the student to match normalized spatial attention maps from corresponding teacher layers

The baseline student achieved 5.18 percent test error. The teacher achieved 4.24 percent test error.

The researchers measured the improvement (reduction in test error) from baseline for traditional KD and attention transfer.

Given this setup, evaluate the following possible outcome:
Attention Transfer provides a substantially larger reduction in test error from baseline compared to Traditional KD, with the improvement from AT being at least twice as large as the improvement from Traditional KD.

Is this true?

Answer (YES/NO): YES